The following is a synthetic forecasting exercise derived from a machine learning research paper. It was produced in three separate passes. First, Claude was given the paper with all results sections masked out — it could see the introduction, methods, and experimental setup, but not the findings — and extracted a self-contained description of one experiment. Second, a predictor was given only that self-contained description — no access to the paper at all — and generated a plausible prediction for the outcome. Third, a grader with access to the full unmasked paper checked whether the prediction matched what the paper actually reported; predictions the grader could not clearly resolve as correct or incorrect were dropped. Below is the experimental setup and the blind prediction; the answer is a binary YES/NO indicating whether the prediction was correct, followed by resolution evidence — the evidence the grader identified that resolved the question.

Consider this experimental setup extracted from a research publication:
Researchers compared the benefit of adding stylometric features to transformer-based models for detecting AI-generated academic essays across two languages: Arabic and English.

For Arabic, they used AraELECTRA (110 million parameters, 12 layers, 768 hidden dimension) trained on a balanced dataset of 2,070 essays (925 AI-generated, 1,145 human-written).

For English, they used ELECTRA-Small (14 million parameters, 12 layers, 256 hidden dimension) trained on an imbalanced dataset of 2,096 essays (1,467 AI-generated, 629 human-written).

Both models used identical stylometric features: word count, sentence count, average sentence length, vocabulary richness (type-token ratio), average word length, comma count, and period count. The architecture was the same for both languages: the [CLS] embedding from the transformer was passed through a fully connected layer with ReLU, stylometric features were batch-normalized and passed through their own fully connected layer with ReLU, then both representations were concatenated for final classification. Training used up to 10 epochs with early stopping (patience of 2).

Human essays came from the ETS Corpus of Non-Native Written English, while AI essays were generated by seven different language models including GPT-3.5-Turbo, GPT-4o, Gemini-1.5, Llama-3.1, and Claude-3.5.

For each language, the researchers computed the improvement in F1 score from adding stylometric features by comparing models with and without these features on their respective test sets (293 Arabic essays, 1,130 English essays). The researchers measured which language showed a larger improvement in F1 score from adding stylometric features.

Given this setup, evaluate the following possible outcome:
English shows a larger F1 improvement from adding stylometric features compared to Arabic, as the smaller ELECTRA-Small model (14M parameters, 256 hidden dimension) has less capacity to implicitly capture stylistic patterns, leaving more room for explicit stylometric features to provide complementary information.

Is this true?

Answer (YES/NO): YES